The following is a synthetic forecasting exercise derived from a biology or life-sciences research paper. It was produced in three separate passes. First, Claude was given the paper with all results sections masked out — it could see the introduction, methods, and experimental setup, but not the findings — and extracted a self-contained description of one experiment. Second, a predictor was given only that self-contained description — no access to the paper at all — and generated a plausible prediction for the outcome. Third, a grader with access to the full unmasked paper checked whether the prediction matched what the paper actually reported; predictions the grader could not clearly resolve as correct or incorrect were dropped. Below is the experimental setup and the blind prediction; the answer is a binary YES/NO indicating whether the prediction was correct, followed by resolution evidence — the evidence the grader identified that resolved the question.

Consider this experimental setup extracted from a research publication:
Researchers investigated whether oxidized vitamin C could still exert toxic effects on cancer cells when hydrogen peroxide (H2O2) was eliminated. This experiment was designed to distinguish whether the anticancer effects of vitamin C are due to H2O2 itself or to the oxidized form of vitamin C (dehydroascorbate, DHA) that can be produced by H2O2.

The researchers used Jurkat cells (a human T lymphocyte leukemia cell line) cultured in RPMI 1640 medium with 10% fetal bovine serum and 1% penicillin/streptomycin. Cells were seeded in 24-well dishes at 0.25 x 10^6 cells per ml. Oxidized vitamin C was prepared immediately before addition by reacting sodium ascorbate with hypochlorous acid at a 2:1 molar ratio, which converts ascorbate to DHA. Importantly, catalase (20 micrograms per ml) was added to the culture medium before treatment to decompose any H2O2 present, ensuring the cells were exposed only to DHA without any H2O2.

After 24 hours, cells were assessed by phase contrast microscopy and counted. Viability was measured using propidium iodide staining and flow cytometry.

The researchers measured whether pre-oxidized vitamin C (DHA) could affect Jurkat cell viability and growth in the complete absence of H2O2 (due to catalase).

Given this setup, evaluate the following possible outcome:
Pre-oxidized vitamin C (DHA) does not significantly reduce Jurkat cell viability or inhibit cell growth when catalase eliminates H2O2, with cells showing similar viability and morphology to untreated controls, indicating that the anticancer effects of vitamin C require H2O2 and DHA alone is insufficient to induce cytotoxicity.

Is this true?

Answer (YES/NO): NO